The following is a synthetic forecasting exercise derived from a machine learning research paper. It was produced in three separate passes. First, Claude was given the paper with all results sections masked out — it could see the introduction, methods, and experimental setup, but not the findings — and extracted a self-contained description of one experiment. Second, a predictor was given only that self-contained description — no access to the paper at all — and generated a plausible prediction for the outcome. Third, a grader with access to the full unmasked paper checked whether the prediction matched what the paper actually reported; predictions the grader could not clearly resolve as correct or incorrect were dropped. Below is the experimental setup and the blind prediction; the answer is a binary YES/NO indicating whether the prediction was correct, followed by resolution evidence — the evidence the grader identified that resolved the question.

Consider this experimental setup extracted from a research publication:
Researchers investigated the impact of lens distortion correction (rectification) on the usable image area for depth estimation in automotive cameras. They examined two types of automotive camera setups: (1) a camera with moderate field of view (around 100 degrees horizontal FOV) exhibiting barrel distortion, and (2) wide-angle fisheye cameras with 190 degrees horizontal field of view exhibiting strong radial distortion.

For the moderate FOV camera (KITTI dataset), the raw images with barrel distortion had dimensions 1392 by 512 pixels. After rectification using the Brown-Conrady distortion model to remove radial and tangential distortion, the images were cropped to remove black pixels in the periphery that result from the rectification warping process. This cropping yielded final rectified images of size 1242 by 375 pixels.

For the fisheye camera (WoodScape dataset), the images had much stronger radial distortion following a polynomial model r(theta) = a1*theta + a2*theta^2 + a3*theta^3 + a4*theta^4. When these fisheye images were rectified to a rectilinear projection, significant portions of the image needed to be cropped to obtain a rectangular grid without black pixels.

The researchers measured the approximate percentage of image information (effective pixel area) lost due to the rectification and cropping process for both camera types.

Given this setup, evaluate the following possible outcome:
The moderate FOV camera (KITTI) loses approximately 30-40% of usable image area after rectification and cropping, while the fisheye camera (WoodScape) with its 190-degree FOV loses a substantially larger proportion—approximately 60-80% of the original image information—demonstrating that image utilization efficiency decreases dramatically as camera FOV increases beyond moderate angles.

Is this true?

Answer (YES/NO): NO